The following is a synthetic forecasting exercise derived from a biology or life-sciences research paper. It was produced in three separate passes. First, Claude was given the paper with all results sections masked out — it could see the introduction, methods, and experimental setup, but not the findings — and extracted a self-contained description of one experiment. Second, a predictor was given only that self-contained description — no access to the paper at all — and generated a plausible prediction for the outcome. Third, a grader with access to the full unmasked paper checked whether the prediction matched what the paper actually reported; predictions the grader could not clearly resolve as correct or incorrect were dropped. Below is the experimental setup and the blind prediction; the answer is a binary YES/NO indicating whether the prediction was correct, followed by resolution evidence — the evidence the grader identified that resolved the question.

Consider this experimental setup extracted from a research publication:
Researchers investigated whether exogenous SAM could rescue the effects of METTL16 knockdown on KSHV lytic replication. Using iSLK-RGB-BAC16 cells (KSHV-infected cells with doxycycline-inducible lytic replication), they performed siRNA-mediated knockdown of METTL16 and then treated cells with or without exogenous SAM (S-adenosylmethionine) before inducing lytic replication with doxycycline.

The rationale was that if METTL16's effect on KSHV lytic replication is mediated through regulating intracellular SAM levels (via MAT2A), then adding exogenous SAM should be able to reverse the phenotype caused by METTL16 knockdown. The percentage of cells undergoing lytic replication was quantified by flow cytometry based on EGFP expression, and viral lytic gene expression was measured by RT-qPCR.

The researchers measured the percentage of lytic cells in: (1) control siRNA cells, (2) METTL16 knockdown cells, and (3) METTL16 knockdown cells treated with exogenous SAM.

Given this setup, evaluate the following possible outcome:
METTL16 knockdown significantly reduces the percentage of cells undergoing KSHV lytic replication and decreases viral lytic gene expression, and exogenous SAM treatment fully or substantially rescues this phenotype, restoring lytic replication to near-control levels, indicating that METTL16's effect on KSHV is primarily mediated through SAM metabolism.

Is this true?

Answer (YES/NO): NO